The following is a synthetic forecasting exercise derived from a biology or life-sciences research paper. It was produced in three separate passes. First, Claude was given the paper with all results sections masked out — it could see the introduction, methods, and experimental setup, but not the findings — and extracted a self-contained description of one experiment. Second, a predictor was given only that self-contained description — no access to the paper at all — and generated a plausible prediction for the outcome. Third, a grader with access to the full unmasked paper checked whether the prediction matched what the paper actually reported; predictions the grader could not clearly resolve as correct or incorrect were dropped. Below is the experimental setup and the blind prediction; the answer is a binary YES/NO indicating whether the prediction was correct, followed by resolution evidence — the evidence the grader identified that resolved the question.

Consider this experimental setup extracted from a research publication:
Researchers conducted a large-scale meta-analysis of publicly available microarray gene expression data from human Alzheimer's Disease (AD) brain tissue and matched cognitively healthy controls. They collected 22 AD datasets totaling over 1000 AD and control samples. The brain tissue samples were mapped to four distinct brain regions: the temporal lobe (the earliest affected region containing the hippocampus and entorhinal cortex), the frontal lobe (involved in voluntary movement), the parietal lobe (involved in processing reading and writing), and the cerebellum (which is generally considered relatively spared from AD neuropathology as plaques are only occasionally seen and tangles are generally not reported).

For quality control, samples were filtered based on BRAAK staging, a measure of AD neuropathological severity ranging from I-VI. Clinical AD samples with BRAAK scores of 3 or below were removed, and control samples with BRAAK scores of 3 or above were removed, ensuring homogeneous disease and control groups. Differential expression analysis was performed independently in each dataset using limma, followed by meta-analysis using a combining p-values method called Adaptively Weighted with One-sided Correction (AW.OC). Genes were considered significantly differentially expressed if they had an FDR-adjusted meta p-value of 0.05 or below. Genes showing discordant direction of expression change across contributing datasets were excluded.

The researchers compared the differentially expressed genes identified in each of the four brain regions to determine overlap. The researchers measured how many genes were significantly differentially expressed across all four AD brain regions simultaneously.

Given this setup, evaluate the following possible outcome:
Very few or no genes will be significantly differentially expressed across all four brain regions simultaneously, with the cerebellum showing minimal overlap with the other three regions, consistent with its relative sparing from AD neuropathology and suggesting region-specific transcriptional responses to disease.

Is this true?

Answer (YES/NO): NO